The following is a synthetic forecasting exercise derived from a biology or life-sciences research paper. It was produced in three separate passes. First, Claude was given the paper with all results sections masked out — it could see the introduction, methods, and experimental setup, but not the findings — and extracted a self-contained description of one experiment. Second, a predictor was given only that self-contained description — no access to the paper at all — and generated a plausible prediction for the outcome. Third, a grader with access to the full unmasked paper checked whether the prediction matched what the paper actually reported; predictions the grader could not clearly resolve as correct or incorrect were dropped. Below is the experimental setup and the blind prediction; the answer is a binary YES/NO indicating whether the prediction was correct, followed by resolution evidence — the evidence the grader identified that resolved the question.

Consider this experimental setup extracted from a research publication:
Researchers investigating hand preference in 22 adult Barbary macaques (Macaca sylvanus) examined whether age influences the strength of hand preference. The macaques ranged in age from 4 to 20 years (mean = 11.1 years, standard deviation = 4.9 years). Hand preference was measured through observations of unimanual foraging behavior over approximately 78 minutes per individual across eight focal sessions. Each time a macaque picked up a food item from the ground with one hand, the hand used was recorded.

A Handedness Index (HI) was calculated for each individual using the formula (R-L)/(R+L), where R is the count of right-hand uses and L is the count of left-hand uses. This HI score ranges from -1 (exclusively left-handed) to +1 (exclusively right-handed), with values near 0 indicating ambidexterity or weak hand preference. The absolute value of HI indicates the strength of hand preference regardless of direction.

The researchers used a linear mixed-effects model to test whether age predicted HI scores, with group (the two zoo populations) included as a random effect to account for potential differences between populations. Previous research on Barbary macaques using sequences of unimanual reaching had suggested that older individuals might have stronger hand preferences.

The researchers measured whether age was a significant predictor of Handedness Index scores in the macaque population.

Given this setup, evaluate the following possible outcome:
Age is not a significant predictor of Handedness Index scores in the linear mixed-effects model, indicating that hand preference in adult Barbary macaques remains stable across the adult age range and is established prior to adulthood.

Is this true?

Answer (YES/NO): YES